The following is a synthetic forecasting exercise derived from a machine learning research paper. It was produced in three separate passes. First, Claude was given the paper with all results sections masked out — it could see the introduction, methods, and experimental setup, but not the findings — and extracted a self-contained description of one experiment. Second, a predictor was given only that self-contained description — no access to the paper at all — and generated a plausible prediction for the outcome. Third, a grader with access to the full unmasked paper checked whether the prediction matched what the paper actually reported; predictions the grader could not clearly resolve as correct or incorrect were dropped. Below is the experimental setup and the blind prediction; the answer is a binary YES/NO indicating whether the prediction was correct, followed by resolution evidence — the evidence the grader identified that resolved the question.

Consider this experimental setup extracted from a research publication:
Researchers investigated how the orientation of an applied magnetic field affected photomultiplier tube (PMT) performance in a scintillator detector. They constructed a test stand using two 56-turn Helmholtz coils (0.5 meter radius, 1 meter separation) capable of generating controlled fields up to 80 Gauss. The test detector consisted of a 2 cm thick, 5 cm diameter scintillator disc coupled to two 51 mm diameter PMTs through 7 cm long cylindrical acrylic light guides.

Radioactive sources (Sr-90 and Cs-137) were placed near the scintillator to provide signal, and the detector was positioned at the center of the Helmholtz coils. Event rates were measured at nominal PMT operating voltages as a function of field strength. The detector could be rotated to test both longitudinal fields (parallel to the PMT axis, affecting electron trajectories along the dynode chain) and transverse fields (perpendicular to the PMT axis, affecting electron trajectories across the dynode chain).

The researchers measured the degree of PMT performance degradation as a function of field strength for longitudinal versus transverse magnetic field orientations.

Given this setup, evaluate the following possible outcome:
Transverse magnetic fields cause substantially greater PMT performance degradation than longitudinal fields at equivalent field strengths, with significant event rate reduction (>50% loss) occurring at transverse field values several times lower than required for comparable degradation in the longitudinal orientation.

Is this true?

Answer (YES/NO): NO